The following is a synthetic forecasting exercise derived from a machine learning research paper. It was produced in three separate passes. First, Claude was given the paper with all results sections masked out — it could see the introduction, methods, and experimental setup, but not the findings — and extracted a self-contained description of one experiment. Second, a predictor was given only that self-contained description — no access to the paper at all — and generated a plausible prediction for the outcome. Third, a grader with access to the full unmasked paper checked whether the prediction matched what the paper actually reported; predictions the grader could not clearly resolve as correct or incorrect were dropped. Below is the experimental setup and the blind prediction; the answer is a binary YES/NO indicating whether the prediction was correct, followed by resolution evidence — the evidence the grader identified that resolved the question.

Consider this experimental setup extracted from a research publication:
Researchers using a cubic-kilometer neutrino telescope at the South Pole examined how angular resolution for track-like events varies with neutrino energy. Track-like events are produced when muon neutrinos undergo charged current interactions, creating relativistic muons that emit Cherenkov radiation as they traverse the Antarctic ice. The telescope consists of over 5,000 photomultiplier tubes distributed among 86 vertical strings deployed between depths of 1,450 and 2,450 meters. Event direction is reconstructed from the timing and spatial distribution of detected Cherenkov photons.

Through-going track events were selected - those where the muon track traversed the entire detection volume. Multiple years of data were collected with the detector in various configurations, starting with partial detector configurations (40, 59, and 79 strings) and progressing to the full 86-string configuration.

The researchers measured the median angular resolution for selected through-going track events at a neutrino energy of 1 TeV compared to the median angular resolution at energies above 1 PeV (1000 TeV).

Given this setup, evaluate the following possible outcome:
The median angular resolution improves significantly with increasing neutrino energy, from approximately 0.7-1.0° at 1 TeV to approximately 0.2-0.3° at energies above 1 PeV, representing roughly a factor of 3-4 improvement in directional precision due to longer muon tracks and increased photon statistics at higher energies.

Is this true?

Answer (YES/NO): NO